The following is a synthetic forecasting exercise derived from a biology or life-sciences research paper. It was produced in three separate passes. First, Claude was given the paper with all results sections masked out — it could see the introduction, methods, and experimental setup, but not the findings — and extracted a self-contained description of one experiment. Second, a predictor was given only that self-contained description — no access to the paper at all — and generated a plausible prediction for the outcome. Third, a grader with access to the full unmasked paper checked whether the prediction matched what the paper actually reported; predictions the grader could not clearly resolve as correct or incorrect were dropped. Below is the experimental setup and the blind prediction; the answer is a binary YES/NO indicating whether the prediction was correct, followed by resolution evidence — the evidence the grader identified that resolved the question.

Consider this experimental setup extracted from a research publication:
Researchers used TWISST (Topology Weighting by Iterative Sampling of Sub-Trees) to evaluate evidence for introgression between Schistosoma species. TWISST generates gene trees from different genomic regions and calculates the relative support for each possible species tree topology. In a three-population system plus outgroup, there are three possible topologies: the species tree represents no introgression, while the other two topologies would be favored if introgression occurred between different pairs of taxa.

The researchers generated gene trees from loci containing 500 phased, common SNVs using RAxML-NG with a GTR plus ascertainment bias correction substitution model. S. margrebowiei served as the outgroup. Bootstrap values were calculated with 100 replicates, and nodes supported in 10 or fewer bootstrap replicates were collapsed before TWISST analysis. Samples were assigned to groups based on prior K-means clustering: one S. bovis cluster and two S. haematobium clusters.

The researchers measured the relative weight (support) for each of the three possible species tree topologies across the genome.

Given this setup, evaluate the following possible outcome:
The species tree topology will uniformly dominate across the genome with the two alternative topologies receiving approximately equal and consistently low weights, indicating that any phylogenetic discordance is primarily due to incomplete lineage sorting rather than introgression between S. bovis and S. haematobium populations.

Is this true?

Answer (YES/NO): NO